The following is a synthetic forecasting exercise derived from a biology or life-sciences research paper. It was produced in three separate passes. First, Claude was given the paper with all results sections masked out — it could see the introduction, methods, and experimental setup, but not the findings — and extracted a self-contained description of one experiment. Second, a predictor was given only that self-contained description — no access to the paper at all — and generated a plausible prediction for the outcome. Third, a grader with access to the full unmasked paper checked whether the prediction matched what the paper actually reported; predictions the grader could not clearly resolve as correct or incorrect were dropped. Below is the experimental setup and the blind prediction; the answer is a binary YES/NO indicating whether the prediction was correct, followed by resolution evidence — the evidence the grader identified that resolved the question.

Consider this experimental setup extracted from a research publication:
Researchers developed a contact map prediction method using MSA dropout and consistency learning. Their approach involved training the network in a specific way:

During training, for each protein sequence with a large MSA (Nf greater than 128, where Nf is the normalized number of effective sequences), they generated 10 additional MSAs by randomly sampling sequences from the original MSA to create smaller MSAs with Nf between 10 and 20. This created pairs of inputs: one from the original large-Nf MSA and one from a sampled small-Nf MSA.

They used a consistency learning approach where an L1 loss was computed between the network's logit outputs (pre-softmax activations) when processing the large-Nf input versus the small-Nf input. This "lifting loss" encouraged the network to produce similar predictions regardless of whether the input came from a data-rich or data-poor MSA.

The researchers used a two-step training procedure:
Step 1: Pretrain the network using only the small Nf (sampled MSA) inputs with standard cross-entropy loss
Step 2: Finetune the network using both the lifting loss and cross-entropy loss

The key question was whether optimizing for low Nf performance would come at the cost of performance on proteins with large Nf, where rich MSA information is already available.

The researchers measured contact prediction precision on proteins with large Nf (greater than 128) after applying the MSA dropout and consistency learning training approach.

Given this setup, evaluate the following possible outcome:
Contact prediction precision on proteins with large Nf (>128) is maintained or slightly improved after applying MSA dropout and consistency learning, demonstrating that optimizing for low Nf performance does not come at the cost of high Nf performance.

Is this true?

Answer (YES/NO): NO